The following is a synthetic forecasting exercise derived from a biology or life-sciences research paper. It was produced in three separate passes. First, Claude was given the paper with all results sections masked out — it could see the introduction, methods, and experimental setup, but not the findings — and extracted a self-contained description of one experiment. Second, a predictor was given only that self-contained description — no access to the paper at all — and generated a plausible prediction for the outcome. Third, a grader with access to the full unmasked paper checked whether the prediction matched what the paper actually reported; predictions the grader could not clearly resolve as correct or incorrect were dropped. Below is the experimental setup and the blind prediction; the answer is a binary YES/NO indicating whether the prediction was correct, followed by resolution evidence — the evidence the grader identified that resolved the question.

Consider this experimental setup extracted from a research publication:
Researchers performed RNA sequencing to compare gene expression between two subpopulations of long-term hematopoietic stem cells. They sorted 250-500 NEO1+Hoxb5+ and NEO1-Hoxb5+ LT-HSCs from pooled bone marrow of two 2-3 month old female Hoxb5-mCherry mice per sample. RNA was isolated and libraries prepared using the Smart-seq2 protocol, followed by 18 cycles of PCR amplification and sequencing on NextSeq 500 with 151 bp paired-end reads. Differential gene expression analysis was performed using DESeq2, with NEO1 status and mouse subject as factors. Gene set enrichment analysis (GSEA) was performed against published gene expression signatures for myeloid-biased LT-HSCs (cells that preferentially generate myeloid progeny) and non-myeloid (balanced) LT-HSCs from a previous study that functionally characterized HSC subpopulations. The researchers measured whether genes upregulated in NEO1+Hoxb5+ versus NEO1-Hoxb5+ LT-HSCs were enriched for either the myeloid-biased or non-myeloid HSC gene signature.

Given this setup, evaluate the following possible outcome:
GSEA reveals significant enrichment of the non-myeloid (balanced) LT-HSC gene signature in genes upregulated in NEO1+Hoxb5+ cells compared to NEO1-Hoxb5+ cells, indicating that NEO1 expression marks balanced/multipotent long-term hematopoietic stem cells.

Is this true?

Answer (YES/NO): NO